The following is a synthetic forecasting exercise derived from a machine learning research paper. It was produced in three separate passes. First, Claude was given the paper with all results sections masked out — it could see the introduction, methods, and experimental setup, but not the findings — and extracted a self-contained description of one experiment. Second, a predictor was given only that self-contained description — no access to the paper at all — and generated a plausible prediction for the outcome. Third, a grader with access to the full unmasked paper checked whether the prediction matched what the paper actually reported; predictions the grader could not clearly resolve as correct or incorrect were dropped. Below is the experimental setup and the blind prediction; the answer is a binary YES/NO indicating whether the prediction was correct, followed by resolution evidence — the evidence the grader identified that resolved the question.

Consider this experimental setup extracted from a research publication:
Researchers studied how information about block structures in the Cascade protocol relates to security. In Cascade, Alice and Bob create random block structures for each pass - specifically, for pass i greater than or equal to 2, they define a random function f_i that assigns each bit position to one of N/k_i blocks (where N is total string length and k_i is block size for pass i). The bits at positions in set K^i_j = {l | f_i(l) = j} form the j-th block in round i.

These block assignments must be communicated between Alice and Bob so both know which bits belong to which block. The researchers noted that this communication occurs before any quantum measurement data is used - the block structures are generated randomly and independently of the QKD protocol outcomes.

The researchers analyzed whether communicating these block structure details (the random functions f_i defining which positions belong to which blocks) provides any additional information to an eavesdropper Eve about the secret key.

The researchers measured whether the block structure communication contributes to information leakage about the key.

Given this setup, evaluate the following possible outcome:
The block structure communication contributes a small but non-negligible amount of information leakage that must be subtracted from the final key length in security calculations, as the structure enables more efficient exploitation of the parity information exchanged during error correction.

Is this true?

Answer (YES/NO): NO